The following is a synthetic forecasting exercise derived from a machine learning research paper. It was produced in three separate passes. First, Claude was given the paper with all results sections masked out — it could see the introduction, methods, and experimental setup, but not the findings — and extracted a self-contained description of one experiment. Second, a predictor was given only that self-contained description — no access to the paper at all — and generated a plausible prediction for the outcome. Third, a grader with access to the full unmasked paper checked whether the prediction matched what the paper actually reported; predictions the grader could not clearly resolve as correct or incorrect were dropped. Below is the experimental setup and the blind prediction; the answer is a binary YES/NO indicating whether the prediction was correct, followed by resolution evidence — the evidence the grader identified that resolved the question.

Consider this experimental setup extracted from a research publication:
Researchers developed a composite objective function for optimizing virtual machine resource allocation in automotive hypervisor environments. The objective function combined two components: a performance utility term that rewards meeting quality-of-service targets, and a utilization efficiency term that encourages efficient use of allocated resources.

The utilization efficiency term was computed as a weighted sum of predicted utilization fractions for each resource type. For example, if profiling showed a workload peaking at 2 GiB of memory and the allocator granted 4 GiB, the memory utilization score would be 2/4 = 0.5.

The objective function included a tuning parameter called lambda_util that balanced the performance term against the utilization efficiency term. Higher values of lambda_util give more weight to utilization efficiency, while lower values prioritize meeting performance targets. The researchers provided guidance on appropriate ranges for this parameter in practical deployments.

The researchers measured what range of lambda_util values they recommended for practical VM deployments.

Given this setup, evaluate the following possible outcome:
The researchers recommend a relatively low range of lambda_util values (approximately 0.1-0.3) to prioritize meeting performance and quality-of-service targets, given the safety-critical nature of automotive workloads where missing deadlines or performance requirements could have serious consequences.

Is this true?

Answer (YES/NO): NO